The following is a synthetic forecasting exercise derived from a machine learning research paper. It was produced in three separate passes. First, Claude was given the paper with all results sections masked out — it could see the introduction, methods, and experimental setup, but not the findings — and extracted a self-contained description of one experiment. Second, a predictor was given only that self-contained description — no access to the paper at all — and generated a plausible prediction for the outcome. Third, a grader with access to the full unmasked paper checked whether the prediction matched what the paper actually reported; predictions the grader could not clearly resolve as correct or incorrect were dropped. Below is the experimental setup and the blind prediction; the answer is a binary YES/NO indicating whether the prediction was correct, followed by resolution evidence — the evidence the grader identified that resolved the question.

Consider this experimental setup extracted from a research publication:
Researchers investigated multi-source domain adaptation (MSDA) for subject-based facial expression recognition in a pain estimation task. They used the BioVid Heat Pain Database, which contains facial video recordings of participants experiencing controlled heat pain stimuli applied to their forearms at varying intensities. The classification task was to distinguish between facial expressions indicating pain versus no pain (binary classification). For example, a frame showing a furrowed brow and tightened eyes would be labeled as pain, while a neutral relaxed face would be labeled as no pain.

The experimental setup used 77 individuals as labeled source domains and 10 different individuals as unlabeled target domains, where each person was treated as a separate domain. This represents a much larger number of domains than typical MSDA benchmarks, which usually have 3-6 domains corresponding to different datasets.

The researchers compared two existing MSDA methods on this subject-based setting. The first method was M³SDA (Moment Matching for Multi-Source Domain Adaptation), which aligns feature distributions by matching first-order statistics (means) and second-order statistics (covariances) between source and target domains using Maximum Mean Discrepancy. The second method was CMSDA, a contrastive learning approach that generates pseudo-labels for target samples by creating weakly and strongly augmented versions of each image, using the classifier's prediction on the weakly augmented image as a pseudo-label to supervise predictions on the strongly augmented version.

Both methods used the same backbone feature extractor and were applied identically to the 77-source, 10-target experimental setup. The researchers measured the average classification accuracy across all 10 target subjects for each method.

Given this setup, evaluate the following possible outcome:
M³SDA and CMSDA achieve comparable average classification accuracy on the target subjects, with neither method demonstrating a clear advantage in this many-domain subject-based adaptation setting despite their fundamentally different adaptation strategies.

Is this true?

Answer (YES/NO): NO